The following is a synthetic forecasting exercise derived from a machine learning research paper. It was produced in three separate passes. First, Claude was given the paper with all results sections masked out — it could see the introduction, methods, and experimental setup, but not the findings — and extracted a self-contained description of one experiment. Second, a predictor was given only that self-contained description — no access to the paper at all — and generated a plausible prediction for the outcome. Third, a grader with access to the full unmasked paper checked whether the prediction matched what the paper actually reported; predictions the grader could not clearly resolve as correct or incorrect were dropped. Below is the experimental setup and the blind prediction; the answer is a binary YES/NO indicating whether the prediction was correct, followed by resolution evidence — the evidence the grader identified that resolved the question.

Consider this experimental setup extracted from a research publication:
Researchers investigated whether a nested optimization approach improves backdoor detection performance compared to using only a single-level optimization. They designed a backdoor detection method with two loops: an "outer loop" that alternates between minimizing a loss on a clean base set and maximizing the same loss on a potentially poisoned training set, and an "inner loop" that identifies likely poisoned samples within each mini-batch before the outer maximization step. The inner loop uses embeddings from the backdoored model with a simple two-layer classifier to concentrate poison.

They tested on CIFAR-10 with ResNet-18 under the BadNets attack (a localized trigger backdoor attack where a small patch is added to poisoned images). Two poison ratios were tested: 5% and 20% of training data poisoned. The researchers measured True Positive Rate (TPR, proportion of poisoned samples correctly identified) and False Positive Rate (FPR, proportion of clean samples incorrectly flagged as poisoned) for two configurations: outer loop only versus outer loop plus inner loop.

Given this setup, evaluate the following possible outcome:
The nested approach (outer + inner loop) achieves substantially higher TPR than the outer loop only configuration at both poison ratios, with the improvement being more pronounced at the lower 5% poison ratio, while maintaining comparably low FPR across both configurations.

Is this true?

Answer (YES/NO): NO